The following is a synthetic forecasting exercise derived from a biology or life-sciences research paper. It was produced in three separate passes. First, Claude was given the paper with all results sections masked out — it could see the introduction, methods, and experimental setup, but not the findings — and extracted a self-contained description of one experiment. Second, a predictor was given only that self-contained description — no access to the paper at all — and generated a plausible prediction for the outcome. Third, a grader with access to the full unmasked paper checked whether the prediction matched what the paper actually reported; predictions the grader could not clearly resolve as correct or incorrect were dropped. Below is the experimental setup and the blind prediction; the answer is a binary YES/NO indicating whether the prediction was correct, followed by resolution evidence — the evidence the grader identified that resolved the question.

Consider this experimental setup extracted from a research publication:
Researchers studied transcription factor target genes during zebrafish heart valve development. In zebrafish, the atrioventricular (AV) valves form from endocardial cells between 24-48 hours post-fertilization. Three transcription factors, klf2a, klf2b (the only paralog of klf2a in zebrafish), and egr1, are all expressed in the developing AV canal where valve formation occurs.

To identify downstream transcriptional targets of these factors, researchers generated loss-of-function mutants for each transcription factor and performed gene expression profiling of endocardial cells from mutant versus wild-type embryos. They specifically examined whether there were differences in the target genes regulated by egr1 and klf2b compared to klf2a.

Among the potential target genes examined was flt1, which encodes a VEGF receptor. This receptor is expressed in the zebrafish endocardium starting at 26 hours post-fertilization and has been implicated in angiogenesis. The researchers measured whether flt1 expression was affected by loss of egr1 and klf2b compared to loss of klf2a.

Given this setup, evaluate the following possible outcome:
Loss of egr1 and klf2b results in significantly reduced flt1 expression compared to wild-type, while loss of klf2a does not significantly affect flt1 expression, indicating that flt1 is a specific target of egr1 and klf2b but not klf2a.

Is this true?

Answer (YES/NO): YES